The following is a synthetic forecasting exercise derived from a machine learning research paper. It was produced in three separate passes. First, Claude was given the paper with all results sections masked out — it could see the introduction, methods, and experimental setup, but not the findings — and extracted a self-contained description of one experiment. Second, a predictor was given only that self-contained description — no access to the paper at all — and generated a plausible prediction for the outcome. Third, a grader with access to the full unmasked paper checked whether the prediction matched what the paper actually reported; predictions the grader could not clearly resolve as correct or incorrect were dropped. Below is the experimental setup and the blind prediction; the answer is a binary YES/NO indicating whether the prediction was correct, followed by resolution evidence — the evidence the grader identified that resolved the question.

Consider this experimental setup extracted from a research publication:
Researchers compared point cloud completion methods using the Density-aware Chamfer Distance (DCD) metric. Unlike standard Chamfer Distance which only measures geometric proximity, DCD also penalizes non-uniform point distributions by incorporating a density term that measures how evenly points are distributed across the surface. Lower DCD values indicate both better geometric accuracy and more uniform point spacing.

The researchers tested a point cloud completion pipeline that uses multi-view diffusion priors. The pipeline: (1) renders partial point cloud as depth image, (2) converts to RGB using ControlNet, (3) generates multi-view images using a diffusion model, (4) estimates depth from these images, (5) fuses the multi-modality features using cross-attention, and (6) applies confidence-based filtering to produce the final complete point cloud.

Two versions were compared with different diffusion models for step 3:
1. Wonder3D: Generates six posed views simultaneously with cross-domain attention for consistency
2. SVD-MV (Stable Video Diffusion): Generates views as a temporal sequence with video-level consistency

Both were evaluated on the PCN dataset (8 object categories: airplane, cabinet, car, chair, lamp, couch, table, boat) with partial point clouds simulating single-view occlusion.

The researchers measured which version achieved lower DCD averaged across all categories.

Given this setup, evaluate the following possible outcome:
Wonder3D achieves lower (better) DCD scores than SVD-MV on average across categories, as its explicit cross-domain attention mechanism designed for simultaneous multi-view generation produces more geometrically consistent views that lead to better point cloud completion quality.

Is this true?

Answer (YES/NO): YES